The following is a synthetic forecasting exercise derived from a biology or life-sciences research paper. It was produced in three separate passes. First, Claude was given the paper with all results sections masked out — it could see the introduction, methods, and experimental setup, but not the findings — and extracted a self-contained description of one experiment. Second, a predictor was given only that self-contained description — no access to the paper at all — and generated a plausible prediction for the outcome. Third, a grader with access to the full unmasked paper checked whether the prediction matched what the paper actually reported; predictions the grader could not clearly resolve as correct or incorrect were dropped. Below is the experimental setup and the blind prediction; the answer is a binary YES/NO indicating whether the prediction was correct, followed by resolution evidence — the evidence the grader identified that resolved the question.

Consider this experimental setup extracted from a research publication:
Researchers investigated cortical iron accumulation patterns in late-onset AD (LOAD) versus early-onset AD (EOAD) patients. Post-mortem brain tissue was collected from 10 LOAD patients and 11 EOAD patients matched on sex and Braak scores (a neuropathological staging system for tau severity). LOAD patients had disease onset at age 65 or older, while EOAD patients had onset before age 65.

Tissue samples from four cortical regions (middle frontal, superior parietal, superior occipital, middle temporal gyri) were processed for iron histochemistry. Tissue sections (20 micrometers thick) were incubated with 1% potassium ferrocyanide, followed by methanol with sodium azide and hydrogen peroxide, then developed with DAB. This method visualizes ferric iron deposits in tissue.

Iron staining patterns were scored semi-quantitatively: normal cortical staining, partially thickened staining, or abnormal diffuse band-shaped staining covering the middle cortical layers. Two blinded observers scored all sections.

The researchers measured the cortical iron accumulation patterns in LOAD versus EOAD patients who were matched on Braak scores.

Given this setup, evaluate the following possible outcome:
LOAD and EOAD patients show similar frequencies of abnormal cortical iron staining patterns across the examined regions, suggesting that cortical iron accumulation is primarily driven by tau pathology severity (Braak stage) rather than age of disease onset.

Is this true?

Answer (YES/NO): NO